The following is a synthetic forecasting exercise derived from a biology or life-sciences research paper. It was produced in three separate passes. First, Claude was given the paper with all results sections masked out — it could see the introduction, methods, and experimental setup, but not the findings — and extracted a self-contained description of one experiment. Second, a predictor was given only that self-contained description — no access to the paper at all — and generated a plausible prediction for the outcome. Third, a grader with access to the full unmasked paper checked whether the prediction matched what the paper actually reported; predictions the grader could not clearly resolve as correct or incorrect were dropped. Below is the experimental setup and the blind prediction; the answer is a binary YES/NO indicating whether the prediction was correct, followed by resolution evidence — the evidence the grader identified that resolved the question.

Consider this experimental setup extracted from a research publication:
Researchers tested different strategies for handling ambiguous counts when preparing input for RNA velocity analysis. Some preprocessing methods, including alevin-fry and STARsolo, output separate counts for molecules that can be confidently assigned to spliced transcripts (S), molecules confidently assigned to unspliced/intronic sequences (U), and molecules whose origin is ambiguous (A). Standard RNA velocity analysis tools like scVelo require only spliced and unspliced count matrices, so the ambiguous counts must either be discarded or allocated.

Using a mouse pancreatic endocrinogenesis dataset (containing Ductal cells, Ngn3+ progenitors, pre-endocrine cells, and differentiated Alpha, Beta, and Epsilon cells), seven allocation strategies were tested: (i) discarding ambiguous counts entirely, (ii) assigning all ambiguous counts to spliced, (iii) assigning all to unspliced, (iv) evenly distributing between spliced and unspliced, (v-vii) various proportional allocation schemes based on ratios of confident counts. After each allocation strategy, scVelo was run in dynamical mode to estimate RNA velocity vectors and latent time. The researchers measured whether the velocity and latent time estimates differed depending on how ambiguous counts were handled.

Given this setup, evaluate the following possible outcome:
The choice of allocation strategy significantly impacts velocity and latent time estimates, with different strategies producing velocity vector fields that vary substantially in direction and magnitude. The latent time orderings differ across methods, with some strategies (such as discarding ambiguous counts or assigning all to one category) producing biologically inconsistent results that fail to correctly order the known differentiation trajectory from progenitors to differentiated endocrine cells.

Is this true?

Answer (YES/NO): NO